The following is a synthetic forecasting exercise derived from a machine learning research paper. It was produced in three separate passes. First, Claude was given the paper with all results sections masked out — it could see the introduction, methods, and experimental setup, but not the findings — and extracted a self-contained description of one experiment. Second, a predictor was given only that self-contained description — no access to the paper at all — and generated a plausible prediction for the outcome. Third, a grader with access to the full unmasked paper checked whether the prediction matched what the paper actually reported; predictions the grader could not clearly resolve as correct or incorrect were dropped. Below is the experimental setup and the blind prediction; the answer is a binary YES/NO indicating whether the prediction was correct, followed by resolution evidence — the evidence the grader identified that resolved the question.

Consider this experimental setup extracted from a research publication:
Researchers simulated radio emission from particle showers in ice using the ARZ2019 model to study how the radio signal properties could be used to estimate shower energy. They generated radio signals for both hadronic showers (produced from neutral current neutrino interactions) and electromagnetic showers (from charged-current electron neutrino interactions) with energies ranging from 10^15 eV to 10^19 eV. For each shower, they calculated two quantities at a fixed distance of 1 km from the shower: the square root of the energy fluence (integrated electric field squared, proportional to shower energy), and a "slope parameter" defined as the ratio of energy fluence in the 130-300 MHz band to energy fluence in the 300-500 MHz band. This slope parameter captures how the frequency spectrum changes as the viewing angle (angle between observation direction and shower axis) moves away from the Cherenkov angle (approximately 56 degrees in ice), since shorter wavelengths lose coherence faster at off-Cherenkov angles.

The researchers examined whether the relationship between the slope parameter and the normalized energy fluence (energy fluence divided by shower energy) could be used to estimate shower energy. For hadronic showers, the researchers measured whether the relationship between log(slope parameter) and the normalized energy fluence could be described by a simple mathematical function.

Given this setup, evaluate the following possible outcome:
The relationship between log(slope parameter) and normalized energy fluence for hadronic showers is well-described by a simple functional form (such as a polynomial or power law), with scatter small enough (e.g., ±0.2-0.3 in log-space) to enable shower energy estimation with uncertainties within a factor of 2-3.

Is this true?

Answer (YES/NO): YES